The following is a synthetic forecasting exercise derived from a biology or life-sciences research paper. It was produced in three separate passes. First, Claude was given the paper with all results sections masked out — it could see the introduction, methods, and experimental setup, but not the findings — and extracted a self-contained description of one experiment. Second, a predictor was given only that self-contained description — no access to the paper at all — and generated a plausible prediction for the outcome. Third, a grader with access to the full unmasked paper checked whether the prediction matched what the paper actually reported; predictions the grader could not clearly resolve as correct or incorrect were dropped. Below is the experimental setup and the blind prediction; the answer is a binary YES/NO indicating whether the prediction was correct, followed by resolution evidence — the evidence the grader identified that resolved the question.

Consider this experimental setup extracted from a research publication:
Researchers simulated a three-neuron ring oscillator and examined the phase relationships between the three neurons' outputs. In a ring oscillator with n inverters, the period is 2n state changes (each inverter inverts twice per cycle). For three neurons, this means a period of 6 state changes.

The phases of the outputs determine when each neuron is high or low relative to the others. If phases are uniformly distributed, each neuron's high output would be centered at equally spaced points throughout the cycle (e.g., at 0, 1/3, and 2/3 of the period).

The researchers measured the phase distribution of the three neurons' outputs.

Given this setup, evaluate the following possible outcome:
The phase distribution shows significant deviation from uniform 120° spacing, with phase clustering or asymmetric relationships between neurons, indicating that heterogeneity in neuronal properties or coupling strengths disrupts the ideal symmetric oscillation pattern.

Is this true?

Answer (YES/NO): NO